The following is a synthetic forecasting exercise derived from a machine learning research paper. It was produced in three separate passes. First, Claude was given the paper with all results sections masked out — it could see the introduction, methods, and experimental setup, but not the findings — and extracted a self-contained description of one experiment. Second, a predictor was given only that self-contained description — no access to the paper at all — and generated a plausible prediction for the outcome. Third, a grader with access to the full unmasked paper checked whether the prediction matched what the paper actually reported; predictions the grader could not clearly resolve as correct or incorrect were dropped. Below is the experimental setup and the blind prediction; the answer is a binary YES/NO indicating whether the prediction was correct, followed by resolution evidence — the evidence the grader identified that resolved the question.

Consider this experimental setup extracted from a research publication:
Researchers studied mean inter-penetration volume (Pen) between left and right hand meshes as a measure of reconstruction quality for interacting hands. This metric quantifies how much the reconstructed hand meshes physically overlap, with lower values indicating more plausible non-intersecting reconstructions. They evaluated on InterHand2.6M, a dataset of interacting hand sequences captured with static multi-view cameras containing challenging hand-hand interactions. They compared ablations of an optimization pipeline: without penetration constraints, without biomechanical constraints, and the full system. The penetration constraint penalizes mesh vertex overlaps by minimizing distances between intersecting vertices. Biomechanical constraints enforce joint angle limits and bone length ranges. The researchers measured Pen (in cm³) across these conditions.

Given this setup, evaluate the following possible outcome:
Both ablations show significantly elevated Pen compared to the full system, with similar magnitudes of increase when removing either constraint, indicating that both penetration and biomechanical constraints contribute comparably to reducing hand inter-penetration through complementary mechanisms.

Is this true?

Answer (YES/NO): NO